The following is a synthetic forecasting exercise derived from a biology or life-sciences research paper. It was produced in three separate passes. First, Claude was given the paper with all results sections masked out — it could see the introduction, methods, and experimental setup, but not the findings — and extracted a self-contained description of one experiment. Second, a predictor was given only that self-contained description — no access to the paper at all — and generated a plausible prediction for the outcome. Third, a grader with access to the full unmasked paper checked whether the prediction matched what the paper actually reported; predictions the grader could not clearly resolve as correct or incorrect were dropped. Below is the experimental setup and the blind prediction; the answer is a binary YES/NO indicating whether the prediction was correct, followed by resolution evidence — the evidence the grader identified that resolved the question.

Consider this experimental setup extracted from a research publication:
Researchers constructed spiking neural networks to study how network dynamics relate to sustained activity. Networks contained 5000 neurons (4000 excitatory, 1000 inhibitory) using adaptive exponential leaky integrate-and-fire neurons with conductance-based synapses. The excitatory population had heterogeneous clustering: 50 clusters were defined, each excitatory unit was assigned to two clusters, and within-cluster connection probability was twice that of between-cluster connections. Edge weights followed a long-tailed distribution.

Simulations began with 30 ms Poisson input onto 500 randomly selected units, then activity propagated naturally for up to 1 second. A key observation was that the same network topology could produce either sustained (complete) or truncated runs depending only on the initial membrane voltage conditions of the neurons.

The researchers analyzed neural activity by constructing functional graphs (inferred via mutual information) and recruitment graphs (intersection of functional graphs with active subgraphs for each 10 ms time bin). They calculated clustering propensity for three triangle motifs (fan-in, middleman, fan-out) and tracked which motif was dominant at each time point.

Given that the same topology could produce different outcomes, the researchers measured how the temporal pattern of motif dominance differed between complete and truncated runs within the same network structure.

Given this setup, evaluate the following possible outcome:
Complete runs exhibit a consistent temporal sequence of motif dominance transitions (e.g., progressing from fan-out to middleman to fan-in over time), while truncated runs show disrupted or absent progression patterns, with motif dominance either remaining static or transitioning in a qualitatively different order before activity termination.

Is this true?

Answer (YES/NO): NO